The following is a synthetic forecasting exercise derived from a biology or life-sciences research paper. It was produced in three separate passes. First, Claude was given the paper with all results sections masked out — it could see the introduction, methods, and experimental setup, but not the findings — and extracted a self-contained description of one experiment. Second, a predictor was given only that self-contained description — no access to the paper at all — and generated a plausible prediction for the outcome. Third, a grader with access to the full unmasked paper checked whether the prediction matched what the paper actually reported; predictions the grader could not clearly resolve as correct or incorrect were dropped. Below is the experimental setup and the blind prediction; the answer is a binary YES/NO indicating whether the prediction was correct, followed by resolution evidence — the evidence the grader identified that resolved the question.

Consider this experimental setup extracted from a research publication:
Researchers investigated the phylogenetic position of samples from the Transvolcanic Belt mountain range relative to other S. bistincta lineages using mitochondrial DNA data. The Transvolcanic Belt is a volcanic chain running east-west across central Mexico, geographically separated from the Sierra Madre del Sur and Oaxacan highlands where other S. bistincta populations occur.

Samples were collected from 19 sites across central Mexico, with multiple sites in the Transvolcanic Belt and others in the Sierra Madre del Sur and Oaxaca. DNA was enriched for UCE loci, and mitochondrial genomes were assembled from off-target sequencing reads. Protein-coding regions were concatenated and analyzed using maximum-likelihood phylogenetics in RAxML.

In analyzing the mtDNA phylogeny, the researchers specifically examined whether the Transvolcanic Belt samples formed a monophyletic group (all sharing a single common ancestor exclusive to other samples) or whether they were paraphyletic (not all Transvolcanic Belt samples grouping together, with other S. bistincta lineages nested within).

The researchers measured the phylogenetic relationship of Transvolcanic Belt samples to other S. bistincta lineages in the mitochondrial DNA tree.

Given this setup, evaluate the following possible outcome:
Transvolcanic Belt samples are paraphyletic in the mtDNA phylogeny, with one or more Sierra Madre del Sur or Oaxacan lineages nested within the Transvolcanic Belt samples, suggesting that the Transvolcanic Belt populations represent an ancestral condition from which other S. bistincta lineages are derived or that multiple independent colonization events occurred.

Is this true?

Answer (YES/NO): NO